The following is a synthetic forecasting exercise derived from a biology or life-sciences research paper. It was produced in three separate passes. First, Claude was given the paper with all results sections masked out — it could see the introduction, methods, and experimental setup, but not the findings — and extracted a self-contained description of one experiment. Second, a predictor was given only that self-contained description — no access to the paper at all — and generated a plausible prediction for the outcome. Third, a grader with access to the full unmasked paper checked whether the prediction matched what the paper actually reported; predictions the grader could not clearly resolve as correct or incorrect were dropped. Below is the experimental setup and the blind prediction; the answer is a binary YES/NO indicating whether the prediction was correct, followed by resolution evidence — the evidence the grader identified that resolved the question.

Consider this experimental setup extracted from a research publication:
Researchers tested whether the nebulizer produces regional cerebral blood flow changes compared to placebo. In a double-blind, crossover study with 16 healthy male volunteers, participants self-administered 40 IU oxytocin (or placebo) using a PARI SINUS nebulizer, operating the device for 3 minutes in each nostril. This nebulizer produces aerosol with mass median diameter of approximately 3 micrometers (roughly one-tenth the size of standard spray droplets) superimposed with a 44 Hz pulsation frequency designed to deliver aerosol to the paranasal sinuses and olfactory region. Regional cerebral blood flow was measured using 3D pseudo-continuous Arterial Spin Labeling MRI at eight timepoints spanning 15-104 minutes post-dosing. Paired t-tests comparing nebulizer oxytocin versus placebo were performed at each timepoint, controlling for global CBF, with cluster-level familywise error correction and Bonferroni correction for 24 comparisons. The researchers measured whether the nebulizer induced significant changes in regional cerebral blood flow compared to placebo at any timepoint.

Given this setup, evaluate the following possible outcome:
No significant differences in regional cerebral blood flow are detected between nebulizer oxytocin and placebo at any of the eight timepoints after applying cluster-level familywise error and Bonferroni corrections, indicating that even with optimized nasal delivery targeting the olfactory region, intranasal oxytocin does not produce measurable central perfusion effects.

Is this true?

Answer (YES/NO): NO